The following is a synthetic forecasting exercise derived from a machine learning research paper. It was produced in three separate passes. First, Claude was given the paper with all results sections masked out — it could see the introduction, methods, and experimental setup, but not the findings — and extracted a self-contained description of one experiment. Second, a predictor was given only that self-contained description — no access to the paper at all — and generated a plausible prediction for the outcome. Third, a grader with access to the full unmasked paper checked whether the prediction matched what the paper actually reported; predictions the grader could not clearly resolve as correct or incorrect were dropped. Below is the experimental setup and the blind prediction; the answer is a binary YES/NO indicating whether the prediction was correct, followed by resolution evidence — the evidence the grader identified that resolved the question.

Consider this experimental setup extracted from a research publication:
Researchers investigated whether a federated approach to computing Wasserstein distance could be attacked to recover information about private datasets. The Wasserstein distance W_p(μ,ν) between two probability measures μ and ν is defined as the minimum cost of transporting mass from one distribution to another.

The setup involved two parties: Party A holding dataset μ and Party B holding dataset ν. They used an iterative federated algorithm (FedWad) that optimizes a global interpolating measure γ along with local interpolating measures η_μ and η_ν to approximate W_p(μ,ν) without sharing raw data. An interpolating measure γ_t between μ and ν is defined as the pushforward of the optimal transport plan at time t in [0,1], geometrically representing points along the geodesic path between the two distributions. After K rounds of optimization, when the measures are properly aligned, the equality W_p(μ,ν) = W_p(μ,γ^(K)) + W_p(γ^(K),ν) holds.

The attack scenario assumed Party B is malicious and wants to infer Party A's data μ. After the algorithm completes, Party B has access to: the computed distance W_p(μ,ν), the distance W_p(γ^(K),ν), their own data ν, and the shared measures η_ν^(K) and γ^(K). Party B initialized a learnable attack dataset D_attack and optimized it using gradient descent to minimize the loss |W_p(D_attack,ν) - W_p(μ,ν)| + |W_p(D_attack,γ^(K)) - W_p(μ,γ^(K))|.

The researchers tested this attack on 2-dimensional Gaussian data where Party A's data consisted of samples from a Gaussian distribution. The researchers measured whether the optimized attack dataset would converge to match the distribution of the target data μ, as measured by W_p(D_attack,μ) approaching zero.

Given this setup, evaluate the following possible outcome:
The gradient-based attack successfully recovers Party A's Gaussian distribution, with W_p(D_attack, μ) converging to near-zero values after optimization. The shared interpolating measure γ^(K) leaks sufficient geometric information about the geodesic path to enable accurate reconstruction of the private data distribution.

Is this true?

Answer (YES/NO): YES